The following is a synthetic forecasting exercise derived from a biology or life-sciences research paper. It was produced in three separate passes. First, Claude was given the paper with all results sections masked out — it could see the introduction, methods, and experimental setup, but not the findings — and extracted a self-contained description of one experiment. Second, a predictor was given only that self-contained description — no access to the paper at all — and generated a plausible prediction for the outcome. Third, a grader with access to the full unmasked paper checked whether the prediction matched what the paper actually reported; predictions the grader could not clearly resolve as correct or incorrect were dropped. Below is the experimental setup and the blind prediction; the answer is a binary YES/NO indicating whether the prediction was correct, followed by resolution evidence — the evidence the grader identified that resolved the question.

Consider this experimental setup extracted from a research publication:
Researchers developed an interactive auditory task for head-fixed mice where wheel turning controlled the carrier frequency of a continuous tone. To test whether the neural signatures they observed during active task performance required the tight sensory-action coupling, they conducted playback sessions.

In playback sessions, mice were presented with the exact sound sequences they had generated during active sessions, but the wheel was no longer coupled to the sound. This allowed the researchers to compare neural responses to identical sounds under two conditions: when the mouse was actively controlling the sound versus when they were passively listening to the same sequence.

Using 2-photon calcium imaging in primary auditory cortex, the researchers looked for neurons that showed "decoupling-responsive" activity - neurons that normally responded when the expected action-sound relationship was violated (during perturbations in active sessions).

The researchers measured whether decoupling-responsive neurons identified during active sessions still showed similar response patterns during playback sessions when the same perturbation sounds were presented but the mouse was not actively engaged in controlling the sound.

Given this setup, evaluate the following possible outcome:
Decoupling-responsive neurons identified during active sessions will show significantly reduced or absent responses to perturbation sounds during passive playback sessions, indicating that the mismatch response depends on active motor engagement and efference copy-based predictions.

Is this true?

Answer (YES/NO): YES